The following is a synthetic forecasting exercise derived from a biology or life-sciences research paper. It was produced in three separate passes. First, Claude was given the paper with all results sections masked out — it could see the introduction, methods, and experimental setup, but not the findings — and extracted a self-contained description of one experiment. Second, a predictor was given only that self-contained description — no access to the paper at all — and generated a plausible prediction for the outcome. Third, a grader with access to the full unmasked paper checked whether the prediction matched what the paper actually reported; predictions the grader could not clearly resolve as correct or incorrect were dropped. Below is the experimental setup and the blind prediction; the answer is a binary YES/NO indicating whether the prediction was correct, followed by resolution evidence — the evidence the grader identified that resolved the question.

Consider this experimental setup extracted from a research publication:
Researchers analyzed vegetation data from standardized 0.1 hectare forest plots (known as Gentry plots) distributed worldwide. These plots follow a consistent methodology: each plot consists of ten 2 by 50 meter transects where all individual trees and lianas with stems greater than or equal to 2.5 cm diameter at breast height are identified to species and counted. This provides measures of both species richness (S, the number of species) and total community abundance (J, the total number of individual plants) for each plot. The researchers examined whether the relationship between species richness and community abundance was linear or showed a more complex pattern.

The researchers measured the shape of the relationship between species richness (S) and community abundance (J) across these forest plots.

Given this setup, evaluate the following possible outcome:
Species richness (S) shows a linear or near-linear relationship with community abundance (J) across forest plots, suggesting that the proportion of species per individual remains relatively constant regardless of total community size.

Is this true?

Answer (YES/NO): NO